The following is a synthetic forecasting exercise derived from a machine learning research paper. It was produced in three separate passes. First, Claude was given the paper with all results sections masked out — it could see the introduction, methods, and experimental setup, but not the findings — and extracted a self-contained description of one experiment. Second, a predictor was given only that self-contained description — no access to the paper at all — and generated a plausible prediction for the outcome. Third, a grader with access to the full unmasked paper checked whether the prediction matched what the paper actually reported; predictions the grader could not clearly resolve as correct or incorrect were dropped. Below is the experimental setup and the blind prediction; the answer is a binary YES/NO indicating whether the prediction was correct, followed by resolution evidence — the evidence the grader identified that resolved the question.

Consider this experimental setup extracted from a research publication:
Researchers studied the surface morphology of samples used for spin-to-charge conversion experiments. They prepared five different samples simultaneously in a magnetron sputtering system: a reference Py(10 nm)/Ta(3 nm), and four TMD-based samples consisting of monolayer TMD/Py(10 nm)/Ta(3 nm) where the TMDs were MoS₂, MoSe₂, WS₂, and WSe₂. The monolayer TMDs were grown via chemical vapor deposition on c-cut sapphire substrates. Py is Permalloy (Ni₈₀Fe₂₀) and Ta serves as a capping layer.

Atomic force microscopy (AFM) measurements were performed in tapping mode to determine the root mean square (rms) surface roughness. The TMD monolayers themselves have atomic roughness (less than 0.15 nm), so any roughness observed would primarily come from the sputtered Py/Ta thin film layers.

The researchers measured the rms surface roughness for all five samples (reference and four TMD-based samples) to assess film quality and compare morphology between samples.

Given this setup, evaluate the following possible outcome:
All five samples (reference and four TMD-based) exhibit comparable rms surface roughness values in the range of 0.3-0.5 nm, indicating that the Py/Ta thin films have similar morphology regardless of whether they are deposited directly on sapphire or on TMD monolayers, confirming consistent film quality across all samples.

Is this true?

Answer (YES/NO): YES